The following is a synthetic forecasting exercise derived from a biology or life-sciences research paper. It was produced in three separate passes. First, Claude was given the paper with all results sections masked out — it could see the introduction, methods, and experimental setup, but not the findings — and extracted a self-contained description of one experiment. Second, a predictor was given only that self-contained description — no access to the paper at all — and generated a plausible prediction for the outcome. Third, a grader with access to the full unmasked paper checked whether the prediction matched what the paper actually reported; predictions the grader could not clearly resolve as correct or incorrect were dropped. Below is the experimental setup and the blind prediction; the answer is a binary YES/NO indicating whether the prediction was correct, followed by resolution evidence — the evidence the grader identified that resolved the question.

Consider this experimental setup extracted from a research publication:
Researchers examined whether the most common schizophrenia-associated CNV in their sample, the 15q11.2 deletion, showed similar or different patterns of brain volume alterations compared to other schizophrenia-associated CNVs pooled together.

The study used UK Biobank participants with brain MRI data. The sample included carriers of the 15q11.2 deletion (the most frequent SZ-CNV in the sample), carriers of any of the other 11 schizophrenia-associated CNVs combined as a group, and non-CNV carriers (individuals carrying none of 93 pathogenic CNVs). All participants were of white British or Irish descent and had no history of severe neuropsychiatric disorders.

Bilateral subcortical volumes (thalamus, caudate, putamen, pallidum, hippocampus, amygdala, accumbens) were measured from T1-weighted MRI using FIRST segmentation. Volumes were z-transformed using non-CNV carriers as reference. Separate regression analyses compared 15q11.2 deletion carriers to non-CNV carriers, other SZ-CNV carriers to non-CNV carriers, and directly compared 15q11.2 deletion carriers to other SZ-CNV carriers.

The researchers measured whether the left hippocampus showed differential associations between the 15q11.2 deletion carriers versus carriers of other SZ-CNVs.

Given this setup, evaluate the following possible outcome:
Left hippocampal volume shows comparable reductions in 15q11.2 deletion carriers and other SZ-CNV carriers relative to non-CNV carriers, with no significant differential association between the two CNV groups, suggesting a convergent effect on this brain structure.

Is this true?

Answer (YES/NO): NO